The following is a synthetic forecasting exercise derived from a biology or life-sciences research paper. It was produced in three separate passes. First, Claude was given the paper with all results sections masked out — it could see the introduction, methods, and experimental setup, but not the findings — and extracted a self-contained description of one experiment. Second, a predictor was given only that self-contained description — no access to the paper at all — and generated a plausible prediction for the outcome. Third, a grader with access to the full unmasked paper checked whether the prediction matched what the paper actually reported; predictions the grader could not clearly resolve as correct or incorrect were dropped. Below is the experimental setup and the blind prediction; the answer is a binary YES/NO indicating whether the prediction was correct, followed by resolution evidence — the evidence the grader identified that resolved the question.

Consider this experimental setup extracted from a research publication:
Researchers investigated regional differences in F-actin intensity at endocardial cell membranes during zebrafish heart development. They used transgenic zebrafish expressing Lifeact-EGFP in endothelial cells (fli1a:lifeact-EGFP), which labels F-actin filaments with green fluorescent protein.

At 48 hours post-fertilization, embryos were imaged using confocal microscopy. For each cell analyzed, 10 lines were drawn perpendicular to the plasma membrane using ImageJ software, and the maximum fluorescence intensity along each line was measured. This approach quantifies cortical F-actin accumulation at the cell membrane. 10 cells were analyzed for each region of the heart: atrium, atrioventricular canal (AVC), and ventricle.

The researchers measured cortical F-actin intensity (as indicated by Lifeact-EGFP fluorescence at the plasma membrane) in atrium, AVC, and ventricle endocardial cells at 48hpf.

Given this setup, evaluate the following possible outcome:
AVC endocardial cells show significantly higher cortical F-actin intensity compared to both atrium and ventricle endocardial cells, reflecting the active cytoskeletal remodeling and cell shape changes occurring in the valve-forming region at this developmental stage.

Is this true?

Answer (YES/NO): YES